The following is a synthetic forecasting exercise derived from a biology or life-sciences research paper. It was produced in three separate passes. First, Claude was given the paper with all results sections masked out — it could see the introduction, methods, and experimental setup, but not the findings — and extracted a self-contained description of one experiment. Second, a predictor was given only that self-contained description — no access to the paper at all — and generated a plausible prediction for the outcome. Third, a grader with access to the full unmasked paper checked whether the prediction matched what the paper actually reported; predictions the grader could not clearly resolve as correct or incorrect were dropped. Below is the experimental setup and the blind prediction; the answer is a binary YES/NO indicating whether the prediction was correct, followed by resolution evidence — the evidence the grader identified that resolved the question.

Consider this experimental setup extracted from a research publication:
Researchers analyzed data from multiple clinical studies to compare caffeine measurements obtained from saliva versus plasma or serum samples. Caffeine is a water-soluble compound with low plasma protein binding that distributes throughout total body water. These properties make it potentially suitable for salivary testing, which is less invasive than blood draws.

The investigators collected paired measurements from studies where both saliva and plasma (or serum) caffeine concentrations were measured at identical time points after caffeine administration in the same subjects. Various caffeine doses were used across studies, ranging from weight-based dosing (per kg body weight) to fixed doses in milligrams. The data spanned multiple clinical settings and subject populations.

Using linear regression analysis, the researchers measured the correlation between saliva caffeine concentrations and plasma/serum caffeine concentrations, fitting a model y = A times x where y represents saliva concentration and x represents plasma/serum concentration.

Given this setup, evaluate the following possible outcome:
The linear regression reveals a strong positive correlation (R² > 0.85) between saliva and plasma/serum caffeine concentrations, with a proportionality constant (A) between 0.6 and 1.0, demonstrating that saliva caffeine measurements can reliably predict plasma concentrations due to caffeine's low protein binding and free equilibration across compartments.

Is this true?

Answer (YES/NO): NO